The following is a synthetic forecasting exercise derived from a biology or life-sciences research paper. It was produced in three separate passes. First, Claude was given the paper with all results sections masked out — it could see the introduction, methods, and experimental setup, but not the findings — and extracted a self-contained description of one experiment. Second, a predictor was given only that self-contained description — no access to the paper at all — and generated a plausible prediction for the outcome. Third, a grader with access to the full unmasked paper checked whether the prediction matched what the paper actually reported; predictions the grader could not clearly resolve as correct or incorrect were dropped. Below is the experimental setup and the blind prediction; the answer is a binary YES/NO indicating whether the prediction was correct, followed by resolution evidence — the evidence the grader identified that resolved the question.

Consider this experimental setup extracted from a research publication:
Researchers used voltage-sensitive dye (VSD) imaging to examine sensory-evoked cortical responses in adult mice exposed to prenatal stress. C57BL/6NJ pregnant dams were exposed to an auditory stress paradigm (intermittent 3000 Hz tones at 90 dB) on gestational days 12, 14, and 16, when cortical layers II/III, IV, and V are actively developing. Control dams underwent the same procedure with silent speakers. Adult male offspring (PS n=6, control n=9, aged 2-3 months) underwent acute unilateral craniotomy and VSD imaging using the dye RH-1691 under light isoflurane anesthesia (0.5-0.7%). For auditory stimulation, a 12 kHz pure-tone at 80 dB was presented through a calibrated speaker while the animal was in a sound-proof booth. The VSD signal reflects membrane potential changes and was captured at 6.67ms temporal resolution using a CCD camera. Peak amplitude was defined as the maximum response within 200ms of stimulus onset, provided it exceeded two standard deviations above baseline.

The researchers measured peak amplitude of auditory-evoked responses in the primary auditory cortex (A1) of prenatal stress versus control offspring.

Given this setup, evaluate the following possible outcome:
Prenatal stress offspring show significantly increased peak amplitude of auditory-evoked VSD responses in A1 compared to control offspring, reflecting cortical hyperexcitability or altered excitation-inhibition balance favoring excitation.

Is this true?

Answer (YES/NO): NO